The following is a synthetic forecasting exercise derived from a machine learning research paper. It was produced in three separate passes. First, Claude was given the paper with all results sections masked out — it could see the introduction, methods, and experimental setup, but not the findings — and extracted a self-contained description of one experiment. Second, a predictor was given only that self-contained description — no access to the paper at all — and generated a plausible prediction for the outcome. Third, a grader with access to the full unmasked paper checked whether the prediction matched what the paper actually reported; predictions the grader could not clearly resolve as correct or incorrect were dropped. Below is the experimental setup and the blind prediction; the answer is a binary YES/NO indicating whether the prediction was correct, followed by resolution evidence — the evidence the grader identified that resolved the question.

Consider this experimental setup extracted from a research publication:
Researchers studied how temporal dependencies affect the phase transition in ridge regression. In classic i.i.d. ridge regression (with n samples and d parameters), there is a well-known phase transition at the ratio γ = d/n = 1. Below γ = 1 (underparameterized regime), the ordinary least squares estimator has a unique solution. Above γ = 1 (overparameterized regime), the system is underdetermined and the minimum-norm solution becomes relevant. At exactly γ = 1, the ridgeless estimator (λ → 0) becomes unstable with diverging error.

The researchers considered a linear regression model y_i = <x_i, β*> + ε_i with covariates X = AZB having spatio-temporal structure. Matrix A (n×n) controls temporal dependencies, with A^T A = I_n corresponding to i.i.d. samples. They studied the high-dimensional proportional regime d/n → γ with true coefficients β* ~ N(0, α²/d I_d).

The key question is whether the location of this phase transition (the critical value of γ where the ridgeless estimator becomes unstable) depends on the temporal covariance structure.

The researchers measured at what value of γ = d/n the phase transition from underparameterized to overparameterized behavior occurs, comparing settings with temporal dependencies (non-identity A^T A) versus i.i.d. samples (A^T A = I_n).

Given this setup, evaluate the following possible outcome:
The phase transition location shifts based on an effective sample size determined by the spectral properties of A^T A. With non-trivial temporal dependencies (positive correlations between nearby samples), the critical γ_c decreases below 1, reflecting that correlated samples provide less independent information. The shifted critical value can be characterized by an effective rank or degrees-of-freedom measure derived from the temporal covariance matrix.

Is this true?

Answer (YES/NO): YES